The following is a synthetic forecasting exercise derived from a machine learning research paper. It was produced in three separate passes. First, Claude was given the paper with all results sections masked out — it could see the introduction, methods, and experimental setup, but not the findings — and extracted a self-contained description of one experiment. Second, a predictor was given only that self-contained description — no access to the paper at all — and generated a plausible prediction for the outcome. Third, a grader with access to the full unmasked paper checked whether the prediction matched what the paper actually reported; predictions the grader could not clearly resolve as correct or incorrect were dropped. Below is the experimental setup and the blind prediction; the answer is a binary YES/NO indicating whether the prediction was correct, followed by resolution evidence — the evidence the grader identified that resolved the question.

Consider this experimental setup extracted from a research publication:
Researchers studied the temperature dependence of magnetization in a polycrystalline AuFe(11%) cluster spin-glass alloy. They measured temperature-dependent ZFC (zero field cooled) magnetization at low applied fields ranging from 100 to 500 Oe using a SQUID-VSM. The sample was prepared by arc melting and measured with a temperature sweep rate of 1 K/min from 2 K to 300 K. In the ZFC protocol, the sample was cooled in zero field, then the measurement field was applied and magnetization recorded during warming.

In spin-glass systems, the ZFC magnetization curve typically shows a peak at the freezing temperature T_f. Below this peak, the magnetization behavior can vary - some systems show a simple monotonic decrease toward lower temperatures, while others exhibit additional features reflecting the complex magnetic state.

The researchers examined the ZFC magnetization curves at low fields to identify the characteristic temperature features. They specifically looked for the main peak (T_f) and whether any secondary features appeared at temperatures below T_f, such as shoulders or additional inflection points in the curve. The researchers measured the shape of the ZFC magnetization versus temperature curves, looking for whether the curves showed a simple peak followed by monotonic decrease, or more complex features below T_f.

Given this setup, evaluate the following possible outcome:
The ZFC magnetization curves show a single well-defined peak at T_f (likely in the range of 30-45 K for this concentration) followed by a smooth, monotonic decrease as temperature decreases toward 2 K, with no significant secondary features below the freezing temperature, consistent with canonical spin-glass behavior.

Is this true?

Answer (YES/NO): NO